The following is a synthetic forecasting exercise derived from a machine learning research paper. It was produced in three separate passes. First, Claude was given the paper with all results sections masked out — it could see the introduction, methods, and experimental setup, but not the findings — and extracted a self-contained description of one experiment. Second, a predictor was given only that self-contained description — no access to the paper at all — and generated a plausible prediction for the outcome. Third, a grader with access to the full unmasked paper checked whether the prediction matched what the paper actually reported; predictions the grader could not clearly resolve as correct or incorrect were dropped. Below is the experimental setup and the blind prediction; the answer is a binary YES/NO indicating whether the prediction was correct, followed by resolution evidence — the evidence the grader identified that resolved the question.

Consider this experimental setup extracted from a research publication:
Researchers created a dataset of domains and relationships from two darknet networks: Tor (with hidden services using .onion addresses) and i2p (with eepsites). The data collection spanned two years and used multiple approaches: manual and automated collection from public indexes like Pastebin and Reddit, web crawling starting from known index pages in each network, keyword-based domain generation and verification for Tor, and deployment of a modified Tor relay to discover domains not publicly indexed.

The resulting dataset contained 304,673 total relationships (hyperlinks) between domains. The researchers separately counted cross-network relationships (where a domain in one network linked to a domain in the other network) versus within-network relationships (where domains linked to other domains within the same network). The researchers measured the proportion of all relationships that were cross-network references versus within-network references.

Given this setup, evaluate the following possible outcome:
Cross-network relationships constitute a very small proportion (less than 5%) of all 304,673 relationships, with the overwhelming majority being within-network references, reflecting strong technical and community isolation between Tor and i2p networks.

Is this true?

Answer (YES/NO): YES